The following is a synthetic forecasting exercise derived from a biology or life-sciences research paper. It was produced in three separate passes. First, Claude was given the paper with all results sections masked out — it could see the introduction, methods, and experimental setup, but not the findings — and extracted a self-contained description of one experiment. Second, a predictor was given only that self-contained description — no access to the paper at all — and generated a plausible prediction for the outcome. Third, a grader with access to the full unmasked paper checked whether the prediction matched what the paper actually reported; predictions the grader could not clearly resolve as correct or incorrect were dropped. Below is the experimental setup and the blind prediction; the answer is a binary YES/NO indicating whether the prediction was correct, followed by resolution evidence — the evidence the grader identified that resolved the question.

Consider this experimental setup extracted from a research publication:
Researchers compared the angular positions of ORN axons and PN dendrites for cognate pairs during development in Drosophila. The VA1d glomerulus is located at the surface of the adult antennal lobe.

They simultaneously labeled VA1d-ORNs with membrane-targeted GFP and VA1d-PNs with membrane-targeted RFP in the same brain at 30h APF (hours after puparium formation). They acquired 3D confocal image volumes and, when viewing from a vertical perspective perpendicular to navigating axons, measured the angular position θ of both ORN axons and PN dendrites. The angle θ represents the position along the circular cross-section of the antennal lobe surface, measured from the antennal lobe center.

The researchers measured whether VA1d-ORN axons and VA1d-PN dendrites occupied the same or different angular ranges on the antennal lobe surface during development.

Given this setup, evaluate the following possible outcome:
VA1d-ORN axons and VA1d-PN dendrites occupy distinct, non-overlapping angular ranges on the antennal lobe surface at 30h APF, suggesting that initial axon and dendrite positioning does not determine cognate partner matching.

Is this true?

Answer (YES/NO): NO